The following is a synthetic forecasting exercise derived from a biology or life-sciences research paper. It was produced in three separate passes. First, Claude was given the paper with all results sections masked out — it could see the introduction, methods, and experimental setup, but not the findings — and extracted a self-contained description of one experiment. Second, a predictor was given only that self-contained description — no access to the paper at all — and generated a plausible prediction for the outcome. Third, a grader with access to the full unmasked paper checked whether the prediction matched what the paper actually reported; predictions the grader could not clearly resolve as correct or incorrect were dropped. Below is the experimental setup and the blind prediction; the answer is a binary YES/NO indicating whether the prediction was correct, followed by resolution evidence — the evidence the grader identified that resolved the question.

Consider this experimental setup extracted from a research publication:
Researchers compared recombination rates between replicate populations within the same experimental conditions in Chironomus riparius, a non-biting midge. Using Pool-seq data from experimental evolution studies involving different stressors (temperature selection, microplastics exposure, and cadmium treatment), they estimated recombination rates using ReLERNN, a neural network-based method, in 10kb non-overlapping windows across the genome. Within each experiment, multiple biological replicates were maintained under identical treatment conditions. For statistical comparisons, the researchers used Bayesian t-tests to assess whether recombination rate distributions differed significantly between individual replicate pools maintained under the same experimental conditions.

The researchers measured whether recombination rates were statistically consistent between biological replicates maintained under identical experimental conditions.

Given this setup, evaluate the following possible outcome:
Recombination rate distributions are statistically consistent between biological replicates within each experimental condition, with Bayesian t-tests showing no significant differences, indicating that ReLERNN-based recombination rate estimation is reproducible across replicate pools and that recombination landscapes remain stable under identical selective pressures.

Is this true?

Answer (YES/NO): NO